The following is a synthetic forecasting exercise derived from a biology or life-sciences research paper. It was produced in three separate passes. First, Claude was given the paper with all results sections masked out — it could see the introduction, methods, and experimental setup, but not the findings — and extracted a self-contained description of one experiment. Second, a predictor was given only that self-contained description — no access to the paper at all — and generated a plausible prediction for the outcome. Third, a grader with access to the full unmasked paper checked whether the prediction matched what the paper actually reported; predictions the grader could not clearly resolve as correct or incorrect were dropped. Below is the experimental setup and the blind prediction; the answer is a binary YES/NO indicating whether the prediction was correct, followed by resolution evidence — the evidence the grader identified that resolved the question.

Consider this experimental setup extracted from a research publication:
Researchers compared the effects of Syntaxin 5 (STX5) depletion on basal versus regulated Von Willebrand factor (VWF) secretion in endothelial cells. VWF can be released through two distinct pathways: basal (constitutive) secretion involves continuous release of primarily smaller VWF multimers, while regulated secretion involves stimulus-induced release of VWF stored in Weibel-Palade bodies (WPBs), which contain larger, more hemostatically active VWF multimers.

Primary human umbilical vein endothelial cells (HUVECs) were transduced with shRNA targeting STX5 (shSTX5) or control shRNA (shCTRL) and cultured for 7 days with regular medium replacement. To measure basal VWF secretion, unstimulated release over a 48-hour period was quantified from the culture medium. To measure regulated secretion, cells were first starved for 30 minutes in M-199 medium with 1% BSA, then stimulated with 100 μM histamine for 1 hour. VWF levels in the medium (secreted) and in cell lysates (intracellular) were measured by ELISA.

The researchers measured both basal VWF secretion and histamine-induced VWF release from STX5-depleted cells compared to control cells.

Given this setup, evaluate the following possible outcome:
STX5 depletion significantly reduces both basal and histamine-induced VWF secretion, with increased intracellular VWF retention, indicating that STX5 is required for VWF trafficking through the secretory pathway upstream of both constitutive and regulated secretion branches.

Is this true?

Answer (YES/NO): NO